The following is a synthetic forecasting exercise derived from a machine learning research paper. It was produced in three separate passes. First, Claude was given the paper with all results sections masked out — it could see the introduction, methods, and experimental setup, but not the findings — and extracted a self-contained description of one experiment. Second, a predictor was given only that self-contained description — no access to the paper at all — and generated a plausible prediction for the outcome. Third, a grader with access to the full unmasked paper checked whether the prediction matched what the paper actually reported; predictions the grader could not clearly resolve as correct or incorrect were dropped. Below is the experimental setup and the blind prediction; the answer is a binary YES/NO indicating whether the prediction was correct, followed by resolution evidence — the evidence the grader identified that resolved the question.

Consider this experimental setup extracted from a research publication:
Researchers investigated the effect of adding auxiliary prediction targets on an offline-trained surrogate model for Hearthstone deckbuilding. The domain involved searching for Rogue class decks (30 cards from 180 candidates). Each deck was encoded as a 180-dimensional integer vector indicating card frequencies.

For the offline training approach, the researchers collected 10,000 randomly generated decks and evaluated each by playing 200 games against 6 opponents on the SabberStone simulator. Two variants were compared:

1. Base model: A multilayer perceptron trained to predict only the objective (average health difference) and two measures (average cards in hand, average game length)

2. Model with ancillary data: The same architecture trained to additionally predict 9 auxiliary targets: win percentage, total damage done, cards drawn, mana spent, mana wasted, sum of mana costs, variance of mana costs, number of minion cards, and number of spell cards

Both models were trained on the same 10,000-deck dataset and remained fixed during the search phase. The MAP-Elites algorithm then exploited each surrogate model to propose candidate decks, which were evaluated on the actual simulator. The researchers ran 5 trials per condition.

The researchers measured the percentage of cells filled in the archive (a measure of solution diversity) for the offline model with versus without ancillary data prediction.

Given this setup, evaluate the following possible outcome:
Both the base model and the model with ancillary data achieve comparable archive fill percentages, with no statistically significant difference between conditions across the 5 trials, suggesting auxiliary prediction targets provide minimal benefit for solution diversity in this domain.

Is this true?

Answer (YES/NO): NO